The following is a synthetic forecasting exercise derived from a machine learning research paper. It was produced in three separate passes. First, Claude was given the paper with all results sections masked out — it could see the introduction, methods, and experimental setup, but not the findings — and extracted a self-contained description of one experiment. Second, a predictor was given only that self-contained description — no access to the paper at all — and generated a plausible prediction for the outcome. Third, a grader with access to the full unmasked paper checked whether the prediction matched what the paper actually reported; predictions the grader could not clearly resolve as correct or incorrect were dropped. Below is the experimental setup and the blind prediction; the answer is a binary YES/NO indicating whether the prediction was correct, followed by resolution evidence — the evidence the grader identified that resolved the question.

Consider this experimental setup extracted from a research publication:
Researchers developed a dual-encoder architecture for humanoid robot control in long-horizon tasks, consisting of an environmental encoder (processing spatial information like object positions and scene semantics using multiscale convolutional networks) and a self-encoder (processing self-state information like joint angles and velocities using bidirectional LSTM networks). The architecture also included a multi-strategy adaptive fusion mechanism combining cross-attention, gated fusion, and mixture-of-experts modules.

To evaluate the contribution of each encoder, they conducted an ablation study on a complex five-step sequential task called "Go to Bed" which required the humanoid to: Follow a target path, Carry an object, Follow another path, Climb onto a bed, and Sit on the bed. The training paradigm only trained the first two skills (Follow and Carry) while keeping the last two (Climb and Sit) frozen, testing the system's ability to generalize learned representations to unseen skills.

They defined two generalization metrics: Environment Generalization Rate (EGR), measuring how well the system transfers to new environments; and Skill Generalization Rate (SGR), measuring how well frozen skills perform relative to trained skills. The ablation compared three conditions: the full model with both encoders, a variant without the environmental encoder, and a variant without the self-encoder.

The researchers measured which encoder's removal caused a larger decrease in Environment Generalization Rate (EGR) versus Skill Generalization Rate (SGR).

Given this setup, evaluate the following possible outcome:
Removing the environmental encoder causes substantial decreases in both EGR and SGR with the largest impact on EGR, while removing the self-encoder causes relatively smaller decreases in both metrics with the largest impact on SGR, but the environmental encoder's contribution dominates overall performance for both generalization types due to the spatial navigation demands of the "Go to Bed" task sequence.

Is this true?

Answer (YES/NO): NO